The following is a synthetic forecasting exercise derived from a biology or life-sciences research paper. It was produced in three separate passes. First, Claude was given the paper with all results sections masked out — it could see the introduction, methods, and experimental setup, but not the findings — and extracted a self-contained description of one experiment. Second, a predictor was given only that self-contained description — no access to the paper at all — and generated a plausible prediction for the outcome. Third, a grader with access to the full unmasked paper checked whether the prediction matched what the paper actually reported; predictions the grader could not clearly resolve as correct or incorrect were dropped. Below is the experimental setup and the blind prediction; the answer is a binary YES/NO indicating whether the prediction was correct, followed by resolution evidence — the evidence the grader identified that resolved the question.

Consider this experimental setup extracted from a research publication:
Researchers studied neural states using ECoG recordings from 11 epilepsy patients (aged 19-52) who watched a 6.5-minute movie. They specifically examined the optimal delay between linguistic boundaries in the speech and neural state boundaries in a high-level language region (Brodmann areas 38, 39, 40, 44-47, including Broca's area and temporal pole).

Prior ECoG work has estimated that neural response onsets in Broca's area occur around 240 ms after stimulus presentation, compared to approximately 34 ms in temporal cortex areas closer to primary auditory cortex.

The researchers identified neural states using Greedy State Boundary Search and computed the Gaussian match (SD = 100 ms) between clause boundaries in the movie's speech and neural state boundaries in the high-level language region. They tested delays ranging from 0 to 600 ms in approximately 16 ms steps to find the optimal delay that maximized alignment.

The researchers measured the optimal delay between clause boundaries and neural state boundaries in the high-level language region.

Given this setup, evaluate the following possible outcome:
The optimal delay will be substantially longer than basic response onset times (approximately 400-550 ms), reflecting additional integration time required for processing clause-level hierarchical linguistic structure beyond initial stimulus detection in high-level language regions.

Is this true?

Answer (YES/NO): NO